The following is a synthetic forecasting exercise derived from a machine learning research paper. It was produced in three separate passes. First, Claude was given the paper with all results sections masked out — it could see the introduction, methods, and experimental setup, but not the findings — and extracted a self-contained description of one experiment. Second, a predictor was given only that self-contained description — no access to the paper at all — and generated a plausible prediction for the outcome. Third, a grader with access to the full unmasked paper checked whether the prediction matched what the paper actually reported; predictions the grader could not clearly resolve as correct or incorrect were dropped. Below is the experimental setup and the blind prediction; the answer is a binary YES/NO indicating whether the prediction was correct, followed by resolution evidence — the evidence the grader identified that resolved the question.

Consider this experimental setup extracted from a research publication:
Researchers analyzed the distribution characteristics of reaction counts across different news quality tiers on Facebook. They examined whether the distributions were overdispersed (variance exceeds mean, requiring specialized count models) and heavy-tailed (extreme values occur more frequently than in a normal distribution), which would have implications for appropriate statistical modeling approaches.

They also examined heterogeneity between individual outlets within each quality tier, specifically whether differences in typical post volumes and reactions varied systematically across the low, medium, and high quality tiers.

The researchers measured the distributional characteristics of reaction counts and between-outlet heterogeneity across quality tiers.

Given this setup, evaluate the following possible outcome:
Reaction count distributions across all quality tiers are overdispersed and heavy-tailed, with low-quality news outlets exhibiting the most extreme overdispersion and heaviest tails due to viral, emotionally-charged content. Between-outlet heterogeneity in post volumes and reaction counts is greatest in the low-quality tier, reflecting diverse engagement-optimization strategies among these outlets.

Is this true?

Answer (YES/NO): NO